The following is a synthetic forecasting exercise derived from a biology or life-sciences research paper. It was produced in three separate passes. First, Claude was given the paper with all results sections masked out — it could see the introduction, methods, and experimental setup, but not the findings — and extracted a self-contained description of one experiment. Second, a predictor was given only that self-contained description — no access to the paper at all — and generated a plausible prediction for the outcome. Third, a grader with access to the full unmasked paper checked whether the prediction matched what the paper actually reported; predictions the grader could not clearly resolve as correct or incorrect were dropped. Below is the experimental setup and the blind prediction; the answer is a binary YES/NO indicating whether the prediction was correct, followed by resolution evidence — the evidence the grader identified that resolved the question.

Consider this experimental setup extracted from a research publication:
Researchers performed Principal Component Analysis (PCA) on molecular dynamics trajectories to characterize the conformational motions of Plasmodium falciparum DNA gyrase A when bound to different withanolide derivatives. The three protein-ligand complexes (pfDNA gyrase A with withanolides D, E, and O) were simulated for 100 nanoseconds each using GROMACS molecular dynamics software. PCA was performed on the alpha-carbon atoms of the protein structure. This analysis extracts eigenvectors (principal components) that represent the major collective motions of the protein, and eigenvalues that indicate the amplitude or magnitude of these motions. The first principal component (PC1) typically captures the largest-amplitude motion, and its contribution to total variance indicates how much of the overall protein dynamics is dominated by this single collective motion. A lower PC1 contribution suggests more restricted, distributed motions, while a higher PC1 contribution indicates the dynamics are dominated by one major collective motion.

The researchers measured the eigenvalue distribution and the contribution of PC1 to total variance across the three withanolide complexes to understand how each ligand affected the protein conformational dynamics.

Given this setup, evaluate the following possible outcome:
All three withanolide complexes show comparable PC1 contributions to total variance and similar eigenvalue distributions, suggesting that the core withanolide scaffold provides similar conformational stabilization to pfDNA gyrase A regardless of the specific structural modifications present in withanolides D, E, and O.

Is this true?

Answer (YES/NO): NO